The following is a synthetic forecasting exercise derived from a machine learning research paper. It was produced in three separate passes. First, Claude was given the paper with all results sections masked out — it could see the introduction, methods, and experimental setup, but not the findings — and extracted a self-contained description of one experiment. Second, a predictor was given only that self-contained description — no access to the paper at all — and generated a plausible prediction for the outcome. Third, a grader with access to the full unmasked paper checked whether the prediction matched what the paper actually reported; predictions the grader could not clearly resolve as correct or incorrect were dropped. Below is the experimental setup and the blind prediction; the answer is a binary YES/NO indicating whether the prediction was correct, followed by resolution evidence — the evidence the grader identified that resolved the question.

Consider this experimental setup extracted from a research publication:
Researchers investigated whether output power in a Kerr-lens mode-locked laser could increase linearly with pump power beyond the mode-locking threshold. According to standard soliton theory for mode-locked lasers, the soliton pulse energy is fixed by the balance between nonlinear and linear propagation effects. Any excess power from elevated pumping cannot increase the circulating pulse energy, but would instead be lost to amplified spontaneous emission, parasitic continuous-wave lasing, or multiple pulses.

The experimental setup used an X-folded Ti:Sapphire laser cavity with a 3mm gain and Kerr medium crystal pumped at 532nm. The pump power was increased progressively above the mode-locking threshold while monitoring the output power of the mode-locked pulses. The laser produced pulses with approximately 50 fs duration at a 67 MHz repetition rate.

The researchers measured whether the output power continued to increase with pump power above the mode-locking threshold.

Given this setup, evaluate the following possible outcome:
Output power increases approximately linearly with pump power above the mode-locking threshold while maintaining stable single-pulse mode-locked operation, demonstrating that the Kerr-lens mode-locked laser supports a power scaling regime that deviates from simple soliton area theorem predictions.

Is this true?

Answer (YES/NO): YES